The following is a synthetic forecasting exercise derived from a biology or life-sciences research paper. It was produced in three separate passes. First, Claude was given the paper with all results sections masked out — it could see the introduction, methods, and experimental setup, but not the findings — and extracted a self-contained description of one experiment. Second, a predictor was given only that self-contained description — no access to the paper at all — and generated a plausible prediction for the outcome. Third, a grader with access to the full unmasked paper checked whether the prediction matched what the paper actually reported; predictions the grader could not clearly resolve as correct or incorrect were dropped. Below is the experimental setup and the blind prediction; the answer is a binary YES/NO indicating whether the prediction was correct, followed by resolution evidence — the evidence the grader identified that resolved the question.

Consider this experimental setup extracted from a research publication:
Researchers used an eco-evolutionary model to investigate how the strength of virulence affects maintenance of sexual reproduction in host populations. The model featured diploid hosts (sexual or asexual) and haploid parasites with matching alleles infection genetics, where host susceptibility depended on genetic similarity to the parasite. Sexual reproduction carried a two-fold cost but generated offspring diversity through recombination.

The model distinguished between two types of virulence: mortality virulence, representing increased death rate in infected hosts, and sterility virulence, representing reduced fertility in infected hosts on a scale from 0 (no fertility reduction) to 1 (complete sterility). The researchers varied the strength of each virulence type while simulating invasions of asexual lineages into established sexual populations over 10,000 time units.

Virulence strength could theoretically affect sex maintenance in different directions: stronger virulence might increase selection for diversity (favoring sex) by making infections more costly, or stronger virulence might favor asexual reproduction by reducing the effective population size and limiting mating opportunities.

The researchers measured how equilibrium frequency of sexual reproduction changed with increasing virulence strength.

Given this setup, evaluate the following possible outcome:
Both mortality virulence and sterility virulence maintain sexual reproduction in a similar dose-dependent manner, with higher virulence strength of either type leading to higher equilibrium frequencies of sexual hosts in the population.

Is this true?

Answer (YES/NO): NO